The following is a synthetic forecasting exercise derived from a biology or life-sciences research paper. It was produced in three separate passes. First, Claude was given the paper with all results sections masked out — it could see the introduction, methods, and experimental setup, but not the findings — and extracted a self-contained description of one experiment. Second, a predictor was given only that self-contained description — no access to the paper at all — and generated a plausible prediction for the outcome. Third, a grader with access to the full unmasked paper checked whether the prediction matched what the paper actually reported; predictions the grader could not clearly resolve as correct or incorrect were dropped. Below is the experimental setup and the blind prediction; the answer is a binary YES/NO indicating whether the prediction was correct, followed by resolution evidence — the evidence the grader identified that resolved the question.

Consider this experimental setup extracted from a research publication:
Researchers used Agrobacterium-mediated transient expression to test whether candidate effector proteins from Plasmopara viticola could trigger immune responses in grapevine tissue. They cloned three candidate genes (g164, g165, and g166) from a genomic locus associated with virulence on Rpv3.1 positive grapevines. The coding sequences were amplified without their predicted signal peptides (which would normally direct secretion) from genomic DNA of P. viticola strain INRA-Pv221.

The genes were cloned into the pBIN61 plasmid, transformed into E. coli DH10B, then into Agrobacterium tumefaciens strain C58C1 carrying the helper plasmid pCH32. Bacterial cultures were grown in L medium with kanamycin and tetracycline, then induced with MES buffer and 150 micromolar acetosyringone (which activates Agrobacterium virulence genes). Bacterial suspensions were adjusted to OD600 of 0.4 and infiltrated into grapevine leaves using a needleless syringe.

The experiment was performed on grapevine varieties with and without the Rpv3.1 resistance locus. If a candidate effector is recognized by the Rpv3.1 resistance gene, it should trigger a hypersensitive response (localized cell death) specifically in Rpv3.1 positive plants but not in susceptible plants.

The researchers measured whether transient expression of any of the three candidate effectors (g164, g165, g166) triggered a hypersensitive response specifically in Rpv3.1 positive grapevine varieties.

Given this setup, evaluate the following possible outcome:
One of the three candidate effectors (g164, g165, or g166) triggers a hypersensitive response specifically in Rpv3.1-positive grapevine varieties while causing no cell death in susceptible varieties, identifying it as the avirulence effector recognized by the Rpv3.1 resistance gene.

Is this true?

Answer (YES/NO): NO